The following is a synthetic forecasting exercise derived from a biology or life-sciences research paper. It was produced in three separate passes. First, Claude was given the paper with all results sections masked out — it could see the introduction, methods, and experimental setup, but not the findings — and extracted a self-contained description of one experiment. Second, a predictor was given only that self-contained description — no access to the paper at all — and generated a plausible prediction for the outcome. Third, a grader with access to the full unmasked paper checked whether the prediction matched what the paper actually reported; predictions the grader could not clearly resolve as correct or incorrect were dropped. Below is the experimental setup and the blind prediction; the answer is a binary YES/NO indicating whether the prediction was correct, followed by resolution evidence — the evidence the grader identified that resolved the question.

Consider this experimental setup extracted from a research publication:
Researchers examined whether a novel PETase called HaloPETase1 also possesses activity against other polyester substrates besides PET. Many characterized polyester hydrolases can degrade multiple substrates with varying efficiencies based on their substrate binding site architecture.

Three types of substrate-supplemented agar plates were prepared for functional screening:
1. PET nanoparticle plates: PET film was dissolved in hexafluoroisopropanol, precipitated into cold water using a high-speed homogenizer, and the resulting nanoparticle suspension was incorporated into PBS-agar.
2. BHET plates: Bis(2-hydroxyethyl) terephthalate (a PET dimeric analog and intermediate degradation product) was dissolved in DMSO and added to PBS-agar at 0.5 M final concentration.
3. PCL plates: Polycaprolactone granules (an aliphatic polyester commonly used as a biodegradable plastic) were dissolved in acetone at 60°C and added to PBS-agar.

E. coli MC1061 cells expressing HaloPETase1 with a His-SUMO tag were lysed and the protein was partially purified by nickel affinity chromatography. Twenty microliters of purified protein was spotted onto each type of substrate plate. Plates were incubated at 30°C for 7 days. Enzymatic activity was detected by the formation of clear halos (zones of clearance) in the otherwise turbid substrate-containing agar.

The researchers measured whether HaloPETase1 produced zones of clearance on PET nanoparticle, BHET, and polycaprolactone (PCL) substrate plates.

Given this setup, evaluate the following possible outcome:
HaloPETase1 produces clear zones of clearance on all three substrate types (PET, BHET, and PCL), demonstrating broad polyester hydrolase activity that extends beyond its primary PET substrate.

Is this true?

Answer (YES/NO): YES